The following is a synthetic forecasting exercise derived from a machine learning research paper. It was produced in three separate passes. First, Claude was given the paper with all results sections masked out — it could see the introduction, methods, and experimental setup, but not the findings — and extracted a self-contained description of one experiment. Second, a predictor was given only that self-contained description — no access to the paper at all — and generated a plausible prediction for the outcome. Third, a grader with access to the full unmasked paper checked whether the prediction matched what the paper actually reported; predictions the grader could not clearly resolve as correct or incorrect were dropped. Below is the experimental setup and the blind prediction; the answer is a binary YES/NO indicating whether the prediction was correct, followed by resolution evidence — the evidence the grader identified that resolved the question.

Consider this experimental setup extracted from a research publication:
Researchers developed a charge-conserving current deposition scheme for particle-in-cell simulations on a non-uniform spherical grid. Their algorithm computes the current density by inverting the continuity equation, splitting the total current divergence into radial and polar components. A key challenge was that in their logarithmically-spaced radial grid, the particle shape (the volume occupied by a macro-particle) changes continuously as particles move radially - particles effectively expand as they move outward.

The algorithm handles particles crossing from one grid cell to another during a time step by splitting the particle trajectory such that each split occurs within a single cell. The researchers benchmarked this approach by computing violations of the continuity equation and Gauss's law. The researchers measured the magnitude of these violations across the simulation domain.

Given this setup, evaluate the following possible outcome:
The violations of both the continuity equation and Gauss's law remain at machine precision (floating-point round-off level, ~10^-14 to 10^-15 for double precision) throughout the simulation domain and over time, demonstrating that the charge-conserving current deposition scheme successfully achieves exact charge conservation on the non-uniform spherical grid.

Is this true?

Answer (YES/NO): YES